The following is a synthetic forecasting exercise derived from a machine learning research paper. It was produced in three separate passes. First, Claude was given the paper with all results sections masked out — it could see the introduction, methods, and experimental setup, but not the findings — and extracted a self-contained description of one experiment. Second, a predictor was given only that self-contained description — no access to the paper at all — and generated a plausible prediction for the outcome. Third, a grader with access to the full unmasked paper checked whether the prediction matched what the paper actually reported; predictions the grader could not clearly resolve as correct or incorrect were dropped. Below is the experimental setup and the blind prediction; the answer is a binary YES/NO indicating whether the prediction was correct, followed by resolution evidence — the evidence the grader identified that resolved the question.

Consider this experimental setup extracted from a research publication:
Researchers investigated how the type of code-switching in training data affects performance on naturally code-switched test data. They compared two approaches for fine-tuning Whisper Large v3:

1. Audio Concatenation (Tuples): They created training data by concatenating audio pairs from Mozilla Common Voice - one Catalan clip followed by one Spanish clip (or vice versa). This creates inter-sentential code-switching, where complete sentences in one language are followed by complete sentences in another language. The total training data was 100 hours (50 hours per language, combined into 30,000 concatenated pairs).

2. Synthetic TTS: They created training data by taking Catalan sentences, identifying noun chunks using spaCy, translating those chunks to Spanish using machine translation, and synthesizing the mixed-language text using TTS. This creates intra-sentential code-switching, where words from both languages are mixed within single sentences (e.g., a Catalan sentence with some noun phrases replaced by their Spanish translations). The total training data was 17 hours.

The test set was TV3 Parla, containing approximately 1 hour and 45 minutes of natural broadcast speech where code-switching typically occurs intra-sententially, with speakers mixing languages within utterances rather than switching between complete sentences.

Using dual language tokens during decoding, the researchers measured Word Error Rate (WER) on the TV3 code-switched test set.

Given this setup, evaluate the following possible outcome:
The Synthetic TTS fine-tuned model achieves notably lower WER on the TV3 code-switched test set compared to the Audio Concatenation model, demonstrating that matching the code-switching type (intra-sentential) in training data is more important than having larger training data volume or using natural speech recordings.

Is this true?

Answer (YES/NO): NO